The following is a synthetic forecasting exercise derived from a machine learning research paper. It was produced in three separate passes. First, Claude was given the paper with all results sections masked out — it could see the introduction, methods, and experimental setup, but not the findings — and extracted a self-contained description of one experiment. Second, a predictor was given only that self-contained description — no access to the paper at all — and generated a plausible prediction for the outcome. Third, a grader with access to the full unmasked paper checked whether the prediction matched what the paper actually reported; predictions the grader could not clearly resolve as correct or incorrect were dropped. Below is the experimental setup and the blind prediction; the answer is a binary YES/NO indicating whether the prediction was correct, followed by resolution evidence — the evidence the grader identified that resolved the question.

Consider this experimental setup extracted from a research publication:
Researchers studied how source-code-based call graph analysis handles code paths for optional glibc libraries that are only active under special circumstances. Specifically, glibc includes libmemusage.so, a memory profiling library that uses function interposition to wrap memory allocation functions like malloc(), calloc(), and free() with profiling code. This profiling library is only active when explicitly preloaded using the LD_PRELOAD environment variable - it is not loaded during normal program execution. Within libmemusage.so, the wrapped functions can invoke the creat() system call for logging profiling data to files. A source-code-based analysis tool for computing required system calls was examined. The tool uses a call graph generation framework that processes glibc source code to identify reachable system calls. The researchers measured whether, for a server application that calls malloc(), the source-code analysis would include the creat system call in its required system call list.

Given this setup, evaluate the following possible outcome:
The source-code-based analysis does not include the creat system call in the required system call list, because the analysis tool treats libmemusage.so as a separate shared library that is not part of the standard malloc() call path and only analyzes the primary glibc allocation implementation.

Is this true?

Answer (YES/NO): NO